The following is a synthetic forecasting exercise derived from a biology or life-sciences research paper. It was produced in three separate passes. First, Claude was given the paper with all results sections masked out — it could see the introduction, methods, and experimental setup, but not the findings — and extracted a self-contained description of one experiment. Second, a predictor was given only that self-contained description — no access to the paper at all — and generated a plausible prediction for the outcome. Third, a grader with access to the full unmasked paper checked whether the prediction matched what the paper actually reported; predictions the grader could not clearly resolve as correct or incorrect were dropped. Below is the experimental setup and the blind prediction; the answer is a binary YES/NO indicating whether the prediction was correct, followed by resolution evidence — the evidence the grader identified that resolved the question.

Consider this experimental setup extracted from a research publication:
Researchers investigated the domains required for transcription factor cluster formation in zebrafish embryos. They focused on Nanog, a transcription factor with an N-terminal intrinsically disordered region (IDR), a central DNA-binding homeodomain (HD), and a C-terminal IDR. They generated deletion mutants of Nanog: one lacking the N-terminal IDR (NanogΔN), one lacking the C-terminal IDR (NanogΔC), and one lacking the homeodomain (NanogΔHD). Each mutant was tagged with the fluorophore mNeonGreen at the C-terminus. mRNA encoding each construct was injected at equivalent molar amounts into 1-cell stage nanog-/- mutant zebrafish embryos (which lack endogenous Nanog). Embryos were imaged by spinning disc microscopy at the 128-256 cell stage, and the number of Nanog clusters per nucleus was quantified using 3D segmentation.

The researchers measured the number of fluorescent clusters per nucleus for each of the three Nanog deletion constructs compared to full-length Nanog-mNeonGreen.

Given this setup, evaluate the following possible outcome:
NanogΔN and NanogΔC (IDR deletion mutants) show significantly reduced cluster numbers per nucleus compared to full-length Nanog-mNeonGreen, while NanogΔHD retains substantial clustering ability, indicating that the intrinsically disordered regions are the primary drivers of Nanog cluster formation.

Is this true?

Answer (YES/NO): NO